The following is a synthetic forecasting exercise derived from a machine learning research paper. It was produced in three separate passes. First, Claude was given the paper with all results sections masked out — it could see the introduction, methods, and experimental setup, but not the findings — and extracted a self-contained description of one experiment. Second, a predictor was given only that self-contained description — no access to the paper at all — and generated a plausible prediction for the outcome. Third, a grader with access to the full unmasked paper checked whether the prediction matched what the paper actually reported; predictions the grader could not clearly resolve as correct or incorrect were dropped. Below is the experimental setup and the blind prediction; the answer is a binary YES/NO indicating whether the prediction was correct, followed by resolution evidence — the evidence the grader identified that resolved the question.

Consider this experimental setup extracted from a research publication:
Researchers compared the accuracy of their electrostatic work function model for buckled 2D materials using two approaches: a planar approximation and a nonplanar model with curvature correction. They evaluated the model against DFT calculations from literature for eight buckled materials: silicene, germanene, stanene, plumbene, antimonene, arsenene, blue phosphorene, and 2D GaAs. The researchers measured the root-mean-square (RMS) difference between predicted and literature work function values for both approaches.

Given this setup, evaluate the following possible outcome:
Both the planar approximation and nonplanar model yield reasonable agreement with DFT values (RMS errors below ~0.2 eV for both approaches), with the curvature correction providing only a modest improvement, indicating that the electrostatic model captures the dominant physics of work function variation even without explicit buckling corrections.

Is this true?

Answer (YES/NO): YES